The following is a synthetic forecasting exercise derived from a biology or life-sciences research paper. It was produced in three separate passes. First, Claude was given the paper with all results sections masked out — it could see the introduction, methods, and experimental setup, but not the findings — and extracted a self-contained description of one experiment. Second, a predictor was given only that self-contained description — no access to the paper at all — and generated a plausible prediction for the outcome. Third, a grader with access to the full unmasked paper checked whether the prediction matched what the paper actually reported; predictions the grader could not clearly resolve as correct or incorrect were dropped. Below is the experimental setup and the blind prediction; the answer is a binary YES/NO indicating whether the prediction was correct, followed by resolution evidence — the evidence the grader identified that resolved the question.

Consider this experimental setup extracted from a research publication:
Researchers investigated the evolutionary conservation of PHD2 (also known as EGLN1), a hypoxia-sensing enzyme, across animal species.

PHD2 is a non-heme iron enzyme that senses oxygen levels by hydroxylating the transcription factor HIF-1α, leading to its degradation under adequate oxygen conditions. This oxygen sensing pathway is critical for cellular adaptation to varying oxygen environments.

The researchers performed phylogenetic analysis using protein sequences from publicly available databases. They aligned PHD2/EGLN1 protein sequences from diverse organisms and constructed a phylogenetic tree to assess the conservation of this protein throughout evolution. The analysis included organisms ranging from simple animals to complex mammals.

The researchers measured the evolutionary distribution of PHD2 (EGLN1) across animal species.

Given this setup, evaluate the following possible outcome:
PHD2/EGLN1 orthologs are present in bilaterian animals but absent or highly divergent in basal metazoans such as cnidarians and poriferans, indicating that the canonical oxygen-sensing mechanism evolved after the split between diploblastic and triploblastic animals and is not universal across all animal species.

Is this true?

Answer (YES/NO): NO